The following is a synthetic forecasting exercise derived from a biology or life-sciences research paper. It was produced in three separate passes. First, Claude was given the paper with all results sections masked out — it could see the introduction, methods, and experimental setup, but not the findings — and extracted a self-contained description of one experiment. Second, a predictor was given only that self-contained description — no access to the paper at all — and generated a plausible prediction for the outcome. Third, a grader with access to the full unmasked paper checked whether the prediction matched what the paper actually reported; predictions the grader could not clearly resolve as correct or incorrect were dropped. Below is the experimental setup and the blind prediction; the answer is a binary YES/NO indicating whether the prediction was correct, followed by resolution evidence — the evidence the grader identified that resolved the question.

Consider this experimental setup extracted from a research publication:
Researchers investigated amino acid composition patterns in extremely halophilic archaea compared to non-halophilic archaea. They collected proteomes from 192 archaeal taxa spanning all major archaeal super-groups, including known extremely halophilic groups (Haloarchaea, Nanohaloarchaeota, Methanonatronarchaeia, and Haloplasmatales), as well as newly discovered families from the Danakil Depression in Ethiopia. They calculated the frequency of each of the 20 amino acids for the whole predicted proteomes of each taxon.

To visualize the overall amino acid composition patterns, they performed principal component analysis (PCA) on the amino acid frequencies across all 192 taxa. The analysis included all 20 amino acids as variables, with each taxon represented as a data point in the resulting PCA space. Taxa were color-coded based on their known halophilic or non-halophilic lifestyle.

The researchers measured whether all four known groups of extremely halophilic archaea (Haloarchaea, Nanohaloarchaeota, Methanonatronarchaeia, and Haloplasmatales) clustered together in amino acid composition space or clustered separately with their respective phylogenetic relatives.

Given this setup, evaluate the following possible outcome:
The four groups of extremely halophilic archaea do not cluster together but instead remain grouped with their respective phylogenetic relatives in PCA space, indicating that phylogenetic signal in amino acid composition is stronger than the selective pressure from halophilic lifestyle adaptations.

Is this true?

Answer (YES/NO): NO